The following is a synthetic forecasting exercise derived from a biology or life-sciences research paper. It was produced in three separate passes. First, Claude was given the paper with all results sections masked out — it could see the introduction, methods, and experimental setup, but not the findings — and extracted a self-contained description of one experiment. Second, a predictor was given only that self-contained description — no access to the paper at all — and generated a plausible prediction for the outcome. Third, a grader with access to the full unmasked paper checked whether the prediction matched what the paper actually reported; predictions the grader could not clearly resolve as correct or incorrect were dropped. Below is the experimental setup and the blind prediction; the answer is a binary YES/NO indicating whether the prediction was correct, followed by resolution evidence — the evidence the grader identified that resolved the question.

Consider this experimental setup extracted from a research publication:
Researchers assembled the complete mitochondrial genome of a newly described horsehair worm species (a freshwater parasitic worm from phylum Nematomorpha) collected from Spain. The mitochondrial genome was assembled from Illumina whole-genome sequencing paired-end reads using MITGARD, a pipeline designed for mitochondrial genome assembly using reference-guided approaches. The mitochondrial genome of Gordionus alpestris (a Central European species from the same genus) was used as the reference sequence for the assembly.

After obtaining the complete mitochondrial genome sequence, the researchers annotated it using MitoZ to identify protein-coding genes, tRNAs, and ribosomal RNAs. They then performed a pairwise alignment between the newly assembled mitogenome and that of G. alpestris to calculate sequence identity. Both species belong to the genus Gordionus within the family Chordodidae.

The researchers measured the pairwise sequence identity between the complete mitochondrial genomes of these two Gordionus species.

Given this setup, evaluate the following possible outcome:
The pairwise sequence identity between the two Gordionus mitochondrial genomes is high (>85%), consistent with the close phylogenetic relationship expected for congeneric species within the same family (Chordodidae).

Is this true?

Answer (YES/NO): YES